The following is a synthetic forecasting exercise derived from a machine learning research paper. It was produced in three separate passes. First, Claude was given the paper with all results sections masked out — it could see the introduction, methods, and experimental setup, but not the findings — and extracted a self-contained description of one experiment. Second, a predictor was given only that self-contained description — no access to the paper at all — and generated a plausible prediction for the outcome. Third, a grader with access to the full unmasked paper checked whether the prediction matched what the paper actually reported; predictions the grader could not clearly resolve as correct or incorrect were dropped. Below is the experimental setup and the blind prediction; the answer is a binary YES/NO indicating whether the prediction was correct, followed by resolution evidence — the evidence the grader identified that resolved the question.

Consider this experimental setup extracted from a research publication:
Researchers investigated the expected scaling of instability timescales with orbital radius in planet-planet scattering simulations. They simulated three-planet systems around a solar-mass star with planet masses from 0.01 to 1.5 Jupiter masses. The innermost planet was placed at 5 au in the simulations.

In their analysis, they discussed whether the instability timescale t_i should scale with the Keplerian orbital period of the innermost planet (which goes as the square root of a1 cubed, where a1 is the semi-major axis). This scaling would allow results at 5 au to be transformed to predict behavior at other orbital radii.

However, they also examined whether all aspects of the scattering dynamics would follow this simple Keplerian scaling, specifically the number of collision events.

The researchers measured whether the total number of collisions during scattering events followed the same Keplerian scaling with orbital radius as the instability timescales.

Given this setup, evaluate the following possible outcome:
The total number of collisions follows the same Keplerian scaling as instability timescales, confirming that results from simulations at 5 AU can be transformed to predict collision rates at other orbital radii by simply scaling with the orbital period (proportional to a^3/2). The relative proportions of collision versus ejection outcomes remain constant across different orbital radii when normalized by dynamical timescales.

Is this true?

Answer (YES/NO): NO